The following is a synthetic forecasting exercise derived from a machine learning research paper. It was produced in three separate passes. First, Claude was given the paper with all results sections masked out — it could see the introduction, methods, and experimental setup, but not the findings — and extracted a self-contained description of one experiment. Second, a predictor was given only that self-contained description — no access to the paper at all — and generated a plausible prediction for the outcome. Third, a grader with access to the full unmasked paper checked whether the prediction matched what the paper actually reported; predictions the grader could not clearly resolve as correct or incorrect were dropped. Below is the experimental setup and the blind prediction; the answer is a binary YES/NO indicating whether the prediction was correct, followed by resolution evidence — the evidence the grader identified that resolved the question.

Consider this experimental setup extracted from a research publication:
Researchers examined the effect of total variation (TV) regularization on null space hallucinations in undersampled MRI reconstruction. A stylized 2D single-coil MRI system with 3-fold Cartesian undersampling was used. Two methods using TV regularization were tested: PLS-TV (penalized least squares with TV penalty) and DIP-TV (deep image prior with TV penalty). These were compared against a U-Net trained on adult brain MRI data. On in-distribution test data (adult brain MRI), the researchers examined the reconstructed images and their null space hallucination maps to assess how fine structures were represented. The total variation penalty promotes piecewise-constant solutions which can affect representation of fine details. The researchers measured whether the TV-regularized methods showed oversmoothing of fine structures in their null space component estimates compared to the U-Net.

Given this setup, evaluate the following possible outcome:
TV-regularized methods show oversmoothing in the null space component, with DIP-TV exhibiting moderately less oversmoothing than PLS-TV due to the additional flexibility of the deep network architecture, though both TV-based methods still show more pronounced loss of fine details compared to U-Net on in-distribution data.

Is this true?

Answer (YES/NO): NO